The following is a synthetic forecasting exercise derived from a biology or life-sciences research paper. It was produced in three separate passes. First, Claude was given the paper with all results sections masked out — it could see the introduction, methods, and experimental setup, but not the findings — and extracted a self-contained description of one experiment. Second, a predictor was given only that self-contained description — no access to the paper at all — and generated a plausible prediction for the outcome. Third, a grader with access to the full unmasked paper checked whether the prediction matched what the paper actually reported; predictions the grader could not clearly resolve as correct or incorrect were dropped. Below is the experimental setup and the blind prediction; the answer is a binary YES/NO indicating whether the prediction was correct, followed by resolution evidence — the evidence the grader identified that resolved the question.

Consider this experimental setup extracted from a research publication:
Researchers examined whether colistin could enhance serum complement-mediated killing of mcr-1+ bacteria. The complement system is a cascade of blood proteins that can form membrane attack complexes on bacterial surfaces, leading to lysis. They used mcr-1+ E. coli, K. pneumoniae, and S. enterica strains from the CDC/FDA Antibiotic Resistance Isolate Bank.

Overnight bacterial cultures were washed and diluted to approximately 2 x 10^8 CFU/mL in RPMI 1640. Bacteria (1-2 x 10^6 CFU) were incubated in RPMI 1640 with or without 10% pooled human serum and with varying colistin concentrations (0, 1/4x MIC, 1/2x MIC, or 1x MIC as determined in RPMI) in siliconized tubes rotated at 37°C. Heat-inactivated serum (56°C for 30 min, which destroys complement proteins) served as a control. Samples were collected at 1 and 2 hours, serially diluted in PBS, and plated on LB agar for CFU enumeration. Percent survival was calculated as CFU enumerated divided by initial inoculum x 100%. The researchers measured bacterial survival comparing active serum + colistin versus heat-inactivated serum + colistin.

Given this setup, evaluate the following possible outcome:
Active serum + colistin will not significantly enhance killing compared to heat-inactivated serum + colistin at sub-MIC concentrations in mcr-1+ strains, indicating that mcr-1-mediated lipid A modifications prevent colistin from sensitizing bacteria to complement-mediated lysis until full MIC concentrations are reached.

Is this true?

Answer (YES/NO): NO